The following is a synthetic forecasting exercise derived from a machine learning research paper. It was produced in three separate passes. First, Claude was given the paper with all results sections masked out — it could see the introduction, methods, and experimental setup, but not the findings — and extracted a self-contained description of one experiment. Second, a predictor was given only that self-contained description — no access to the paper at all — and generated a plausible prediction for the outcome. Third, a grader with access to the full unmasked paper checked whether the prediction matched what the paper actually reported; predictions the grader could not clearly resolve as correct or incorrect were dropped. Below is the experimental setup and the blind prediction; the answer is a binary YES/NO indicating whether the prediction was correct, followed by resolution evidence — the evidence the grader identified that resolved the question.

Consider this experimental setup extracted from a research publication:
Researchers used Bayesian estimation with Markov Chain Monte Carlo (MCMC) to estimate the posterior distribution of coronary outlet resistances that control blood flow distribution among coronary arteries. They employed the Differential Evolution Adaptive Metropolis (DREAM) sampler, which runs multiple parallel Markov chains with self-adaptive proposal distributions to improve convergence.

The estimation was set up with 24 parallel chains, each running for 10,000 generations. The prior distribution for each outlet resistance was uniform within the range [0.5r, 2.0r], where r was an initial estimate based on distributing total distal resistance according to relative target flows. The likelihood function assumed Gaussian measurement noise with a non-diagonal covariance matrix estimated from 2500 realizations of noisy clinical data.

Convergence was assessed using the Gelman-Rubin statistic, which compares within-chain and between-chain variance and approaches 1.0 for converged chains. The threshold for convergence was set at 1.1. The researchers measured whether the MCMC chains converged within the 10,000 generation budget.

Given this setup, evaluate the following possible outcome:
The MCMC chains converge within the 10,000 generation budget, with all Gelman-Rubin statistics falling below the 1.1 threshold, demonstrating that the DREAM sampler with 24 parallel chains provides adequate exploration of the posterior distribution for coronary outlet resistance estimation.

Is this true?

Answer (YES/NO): YES